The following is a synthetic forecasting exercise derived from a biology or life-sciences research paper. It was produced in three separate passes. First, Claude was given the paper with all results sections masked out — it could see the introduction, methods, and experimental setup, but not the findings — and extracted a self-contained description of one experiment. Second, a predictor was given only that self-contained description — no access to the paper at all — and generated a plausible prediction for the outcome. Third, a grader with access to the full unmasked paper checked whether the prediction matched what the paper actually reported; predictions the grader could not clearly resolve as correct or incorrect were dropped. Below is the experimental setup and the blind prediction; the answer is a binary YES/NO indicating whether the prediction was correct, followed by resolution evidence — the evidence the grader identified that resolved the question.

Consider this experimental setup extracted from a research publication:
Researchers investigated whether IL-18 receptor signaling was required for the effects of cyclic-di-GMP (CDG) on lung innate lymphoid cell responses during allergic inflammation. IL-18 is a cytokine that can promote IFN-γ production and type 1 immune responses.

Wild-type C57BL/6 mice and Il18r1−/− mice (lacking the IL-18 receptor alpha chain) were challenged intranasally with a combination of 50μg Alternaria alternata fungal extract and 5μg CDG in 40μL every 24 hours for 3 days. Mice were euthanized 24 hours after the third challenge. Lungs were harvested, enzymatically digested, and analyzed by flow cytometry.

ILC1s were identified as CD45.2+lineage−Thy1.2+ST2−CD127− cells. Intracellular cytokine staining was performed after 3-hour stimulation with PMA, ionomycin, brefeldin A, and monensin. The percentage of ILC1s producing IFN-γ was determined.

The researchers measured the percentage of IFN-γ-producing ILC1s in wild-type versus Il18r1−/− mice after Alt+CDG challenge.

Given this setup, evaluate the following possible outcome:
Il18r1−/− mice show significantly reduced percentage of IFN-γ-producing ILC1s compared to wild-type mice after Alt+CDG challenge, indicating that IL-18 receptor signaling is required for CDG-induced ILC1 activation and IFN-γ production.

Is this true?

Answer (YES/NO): NO